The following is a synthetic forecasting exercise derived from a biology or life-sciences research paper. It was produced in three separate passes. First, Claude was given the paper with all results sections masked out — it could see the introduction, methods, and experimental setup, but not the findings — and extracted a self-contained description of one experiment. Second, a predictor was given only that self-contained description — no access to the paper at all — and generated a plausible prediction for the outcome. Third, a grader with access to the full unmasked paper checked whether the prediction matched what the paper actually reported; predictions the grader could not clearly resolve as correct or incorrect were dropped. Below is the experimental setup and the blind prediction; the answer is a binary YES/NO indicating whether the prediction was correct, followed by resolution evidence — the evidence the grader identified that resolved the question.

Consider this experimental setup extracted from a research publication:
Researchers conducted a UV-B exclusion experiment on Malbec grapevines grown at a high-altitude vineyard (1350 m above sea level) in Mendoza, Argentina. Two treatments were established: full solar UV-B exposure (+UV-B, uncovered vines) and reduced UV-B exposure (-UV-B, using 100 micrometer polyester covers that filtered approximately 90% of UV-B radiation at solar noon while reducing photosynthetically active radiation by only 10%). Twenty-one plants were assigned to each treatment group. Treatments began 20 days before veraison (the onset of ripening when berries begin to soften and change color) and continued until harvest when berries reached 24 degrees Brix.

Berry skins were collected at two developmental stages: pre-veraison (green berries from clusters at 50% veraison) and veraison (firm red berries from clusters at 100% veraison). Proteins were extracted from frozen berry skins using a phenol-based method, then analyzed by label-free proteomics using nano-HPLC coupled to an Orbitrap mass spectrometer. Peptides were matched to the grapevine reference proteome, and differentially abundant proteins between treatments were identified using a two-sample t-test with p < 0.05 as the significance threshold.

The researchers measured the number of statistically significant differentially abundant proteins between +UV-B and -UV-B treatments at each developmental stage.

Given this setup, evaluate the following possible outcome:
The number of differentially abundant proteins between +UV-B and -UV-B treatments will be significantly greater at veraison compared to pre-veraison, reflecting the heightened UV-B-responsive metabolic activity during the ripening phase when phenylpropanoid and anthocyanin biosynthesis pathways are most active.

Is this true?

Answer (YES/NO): YES